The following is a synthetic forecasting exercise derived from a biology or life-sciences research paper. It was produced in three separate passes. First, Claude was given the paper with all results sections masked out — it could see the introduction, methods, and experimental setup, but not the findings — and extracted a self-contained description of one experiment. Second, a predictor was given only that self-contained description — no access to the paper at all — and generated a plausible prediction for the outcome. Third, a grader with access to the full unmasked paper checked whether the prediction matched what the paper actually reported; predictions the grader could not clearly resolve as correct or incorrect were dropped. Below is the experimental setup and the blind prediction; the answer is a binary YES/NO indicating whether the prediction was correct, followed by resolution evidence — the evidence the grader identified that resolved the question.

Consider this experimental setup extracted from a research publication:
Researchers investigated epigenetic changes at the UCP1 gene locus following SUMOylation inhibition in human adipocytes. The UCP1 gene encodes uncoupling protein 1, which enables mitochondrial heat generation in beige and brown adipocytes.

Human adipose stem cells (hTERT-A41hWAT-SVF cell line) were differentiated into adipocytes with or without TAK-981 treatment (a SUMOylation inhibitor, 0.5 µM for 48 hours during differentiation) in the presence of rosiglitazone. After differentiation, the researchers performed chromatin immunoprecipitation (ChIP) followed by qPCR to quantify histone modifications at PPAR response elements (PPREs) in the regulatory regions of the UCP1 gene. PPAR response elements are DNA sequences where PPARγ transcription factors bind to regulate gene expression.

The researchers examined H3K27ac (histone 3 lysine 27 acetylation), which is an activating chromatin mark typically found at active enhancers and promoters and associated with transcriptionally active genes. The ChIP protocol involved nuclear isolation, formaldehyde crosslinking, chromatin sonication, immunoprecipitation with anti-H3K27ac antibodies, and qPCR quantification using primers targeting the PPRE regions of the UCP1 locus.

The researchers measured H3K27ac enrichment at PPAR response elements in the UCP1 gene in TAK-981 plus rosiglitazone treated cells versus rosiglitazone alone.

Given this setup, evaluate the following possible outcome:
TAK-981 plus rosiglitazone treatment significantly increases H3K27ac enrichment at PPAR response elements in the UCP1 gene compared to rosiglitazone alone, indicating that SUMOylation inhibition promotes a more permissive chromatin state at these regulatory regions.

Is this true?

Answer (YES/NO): YES